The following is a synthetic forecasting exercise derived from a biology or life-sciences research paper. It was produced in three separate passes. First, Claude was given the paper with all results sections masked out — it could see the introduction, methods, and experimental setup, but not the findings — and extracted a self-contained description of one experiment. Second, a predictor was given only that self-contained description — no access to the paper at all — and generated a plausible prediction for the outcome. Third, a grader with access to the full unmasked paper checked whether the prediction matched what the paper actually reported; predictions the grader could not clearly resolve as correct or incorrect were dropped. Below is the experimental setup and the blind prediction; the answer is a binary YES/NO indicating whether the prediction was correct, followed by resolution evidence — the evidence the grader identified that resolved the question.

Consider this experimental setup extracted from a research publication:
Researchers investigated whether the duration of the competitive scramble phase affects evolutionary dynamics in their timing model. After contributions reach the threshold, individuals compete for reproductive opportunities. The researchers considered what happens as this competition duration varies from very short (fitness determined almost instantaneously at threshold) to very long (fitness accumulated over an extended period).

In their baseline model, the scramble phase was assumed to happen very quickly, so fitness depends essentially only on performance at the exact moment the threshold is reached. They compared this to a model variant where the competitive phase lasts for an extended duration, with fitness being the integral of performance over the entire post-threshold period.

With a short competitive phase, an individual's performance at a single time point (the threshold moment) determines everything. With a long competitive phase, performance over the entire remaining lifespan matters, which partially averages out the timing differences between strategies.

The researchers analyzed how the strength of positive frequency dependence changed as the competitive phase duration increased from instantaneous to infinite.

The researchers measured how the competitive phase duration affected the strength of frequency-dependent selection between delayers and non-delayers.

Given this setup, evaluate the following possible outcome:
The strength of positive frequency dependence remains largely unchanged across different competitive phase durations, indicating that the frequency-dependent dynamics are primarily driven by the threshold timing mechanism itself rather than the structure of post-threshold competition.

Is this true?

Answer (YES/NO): NO